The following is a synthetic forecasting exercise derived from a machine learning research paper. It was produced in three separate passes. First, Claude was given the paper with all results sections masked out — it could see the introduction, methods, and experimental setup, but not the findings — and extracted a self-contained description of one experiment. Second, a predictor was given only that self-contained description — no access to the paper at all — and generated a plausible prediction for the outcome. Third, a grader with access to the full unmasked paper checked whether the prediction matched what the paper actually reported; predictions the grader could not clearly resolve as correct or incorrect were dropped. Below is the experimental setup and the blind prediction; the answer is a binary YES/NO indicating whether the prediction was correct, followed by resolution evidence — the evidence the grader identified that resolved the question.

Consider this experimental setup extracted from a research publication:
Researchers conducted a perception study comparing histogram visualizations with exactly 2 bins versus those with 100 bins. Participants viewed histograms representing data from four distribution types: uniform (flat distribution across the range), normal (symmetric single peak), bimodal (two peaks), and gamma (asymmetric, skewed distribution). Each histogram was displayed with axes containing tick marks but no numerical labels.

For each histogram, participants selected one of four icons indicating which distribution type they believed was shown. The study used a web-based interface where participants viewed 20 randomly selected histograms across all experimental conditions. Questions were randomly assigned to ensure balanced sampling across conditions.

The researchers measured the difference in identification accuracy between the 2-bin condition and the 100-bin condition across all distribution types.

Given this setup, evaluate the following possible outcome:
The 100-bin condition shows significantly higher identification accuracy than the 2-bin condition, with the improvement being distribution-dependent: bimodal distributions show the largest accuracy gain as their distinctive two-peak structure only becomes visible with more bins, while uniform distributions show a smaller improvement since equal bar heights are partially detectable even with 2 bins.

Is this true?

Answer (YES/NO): YES